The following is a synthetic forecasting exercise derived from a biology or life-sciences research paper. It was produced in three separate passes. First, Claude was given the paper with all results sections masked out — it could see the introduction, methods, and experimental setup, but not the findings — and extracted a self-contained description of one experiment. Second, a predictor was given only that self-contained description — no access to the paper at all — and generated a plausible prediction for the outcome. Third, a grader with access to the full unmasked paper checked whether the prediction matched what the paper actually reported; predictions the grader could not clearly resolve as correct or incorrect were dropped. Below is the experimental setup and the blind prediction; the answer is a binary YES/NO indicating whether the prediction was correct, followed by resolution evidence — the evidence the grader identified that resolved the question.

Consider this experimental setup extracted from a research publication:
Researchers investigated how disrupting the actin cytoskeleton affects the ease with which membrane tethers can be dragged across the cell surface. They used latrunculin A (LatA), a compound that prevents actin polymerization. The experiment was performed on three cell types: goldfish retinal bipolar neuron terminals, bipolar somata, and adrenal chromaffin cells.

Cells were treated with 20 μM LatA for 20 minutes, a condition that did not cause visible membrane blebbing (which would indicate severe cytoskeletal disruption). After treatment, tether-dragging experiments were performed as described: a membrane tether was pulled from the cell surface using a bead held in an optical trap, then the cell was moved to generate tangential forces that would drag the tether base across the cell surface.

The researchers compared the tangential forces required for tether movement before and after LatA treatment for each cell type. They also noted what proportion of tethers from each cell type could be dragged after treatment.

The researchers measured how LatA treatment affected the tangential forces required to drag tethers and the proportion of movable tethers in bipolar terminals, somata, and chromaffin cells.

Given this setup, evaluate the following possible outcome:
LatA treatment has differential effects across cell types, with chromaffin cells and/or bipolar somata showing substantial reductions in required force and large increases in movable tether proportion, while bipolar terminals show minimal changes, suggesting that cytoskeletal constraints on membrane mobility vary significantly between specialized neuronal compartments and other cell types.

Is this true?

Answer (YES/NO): NO